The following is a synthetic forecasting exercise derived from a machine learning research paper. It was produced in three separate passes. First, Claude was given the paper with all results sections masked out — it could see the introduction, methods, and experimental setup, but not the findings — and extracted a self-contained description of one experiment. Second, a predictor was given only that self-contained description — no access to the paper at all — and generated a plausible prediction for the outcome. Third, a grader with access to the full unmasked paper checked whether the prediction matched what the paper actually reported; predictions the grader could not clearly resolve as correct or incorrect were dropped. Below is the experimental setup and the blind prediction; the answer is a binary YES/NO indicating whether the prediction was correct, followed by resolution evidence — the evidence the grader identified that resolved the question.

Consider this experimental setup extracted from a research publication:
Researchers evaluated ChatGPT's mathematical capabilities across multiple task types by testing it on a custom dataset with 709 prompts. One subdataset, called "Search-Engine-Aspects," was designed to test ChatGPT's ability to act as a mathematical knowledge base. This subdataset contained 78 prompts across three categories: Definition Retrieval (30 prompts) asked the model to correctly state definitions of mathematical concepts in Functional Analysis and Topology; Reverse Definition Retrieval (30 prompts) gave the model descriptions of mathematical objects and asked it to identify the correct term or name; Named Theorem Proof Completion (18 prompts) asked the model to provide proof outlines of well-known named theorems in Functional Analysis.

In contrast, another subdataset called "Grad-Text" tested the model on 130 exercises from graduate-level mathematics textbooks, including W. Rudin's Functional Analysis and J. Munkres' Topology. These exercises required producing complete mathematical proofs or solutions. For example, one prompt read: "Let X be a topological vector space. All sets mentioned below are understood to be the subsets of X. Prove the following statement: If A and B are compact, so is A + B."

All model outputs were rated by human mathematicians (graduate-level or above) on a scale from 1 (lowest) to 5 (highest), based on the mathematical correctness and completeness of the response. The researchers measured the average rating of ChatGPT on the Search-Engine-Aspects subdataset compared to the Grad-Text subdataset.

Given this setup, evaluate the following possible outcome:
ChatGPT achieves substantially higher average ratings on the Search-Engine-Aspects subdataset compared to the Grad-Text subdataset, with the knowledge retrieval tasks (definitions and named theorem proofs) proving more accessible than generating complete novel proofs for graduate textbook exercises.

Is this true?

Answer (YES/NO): YES